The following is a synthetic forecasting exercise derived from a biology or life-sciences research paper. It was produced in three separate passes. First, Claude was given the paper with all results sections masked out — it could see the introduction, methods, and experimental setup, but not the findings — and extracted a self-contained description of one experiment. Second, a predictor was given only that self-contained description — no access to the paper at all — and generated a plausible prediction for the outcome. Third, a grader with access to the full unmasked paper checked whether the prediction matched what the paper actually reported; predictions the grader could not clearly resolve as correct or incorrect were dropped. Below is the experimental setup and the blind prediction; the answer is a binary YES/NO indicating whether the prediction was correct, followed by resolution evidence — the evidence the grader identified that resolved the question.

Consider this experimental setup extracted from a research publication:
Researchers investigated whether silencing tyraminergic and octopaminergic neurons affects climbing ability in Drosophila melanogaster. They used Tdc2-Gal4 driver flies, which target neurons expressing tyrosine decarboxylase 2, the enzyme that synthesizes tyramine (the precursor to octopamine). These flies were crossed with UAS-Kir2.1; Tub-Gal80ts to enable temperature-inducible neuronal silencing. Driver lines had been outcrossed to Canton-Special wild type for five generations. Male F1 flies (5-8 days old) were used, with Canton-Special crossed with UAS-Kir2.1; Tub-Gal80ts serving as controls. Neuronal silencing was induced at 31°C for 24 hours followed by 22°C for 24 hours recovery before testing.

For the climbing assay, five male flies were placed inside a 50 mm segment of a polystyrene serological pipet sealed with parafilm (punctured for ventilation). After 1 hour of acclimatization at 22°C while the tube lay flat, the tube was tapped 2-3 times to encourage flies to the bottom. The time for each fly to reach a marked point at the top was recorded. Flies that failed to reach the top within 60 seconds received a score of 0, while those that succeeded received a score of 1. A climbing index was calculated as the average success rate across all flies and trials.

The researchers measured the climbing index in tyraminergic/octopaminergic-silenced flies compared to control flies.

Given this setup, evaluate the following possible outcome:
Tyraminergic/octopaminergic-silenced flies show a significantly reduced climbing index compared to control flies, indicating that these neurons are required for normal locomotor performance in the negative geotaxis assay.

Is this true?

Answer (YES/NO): NO